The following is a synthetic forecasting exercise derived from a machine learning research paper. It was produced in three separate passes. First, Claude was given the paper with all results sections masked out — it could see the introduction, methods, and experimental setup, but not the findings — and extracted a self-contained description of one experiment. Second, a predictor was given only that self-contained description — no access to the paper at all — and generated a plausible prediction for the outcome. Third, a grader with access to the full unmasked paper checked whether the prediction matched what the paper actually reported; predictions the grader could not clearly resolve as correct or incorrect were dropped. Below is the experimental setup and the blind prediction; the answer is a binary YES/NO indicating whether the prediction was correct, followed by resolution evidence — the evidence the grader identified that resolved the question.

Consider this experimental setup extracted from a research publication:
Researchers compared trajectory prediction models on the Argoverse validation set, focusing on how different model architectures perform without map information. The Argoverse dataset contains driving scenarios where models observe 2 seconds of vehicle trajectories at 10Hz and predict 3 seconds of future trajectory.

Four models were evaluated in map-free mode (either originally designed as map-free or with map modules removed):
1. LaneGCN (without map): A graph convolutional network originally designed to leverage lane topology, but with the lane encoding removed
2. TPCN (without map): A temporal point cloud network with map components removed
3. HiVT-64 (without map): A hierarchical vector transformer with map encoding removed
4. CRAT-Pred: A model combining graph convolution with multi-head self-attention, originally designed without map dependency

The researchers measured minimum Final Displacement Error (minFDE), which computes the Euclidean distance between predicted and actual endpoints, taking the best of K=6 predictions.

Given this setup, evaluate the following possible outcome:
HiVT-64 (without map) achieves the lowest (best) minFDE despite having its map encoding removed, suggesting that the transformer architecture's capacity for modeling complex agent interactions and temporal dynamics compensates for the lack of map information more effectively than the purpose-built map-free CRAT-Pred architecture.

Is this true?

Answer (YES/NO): YES